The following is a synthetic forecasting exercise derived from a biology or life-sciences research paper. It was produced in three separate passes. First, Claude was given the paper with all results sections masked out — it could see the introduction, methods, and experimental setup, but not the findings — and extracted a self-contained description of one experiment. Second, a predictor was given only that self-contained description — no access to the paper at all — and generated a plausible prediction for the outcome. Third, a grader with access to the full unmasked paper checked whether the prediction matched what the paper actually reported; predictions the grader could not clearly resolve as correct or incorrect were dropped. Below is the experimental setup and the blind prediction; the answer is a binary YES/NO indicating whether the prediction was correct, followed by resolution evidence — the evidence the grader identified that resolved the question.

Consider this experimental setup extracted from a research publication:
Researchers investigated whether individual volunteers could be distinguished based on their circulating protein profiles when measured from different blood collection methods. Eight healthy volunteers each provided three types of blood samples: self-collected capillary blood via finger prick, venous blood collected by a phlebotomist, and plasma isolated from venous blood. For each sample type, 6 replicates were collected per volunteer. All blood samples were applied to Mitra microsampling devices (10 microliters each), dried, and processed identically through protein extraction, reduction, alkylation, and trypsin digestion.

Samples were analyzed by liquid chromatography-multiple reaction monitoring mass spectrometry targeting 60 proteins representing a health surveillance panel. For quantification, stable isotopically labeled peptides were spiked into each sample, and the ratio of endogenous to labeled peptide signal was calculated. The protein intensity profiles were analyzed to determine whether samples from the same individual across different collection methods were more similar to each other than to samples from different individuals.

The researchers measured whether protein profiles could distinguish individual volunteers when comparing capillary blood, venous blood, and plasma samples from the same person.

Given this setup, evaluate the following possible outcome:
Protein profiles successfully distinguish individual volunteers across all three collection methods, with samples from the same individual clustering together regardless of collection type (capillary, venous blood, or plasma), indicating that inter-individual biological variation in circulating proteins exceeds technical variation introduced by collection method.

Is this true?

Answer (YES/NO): YES